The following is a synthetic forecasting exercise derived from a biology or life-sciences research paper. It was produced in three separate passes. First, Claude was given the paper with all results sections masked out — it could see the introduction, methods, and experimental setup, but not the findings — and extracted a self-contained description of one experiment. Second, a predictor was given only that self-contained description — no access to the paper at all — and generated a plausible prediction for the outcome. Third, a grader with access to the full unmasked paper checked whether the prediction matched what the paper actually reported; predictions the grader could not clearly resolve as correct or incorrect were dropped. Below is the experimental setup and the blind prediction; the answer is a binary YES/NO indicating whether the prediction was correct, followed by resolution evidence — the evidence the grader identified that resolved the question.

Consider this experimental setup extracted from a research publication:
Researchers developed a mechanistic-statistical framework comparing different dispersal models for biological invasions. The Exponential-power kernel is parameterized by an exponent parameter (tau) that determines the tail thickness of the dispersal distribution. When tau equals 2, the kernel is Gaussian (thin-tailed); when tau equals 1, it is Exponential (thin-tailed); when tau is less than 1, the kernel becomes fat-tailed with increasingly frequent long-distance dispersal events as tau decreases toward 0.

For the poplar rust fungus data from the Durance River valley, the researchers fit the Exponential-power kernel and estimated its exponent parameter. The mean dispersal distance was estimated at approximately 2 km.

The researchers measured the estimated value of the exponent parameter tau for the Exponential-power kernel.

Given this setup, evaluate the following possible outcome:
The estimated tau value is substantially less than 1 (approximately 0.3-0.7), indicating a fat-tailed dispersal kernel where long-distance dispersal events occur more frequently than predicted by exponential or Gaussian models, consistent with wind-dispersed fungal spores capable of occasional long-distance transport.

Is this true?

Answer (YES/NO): NO